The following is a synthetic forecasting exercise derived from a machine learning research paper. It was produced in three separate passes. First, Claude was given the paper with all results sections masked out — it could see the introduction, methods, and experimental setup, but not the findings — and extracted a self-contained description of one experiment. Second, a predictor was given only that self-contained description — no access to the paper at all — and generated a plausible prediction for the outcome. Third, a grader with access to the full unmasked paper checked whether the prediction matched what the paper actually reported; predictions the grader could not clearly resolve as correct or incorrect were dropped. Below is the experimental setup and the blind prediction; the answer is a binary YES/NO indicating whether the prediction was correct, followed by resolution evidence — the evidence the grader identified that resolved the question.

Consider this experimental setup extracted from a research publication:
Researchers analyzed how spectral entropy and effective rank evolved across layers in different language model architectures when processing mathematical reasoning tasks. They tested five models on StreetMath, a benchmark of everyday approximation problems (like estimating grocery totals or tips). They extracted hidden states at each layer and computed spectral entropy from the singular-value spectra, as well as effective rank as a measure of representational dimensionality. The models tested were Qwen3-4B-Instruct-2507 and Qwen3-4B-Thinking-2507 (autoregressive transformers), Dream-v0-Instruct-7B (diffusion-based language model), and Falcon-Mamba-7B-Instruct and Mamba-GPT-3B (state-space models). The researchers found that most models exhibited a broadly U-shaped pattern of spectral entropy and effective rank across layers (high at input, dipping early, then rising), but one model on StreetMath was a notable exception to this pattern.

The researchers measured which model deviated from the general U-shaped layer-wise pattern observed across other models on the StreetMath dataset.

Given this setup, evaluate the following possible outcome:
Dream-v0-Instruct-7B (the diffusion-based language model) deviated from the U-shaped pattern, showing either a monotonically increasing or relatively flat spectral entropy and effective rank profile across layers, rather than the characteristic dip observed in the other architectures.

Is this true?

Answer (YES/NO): NO